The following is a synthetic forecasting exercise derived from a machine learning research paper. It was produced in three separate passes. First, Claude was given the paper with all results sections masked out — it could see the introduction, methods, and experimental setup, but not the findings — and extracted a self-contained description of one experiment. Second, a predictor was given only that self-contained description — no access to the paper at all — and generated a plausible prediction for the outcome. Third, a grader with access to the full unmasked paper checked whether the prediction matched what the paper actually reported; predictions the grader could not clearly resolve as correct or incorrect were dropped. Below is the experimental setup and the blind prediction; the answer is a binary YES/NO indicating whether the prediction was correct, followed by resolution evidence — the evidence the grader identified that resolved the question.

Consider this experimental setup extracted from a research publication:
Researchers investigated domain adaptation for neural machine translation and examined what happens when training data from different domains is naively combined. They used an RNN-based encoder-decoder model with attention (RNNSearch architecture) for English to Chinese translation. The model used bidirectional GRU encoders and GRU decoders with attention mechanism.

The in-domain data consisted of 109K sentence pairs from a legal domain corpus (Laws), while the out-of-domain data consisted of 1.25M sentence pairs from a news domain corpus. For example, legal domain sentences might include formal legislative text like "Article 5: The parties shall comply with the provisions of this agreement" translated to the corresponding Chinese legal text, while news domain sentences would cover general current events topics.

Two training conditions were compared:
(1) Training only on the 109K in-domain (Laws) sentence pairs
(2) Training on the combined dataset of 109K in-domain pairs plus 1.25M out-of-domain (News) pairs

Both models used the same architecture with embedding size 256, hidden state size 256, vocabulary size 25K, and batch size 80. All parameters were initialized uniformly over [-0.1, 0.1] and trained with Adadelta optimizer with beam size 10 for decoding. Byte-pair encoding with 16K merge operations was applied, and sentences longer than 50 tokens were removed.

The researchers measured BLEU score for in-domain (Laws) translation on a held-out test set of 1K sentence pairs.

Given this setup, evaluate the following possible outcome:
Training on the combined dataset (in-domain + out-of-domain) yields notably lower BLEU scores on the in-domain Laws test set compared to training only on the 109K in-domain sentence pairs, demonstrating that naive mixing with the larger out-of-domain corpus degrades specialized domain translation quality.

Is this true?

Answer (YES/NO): YES